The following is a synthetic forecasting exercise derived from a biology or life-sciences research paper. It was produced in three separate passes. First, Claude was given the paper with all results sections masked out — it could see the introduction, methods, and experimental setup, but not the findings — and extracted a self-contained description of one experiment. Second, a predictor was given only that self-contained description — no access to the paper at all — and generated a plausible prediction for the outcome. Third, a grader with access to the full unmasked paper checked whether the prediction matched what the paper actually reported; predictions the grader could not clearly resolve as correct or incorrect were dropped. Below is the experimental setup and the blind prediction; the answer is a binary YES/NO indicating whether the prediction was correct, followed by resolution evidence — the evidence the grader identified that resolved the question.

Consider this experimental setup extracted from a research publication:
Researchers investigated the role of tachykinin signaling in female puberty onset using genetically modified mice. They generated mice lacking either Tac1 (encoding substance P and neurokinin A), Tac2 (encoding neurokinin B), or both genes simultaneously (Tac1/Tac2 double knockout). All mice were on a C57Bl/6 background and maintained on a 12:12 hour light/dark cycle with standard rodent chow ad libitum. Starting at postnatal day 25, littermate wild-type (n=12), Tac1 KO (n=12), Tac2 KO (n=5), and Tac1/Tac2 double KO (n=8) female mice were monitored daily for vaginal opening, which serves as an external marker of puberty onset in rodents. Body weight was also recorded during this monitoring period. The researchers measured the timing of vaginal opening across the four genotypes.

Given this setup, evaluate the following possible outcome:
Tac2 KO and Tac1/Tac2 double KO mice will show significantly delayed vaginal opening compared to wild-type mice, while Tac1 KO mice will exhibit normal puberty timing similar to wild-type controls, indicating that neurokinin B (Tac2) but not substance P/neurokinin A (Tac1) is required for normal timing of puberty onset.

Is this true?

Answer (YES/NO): NO